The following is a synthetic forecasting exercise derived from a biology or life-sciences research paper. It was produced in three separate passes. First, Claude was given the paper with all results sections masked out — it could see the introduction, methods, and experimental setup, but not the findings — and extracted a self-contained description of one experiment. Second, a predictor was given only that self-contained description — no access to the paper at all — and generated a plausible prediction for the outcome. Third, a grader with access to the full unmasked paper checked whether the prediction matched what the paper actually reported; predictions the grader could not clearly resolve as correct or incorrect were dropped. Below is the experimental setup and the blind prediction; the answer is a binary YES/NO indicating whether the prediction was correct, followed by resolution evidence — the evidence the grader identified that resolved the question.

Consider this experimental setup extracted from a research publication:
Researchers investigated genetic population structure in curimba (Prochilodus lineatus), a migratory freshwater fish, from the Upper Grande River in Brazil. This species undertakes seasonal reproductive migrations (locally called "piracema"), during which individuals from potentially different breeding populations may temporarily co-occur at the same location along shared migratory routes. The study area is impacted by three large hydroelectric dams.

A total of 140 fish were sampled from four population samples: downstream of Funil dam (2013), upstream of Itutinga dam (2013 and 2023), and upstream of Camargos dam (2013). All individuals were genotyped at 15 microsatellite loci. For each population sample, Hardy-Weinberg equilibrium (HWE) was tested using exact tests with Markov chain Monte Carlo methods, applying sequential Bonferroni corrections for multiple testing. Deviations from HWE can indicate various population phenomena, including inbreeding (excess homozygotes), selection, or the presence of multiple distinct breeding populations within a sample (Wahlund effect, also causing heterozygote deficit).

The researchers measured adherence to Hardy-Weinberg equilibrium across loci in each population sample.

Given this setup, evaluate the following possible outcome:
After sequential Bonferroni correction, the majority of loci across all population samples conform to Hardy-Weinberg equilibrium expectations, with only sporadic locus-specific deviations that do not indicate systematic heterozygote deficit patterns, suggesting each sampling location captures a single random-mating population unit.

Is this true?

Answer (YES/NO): NO